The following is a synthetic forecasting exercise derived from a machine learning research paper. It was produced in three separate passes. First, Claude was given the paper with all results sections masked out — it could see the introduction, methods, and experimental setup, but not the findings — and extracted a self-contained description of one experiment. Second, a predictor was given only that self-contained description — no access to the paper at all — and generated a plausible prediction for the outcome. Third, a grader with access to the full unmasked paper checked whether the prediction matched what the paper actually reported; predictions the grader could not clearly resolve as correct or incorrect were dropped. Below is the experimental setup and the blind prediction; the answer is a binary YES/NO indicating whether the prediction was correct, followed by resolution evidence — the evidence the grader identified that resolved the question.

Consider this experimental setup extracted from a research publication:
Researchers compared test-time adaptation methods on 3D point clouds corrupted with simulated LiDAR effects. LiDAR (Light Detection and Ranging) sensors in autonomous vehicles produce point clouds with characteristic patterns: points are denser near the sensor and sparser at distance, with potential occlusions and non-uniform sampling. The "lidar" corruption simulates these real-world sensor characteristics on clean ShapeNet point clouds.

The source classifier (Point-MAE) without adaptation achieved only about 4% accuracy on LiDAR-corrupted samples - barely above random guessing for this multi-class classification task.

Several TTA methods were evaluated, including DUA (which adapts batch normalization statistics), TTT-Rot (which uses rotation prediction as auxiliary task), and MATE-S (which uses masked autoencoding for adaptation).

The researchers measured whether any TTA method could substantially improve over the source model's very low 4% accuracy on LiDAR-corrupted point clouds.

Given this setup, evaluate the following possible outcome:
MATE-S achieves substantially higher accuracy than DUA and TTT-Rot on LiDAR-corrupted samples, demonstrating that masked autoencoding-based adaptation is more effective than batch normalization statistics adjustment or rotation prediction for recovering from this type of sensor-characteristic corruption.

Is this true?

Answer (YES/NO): NO